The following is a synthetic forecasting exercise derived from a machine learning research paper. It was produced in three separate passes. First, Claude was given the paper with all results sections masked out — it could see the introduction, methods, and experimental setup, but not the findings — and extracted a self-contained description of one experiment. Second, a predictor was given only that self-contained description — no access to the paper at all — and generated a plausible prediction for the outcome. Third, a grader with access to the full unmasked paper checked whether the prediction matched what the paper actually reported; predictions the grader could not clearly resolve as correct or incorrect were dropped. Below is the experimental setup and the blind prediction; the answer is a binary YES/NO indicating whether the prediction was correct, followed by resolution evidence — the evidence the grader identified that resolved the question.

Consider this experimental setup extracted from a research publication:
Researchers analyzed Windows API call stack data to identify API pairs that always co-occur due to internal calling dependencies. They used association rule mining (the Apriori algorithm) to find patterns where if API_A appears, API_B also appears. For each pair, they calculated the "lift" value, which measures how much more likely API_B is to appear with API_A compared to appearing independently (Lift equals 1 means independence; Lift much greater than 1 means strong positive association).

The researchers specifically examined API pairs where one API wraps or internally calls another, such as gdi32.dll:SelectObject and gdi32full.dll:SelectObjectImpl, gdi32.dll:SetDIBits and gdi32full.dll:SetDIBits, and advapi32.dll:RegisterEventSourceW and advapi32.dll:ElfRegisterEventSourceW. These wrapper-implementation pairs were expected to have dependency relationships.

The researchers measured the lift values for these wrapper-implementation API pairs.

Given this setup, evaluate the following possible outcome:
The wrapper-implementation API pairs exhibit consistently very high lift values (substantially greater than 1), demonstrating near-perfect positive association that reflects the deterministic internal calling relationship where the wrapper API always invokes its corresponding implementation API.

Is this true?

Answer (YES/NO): YES